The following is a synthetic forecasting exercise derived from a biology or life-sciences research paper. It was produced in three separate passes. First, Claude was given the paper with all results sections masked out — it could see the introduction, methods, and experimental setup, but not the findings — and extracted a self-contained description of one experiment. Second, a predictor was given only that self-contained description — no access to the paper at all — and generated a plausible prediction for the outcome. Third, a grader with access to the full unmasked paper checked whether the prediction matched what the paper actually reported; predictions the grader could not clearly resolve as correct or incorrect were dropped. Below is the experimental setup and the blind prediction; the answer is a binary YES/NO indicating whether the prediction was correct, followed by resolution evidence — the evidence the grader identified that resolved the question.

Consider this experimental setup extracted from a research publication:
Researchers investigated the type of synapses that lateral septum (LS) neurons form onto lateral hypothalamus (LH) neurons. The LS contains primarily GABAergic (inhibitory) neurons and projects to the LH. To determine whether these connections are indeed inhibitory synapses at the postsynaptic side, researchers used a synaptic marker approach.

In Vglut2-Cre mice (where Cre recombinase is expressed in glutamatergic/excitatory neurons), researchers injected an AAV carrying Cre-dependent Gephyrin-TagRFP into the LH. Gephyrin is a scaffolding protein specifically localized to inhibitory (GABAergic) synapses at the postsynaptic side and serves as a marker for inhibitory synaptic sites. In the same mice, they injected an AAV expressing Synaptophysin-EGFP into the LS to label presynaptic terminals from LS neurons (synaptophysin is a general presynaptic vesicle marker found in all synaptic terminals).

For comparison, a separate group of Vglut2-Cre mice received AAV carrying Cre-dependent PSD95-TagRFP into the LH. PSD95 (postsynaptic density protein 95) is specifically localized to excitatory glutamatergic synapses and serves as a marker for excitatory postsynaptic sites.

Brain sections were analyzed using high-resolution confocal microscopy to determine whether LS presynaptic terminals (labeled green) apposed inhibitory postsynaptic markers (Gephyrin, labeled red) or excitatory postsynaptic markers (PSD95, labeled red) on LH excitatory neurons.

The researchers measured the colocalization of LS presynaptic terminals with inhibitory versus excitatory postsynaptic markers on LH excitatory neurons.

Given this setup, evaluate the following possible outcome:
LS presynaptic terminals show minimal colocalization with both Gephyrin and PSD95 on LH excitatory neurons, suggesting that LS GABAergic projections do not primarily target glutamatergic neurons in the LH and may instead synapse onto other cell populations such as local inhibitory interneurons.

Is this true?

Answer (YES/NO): NO